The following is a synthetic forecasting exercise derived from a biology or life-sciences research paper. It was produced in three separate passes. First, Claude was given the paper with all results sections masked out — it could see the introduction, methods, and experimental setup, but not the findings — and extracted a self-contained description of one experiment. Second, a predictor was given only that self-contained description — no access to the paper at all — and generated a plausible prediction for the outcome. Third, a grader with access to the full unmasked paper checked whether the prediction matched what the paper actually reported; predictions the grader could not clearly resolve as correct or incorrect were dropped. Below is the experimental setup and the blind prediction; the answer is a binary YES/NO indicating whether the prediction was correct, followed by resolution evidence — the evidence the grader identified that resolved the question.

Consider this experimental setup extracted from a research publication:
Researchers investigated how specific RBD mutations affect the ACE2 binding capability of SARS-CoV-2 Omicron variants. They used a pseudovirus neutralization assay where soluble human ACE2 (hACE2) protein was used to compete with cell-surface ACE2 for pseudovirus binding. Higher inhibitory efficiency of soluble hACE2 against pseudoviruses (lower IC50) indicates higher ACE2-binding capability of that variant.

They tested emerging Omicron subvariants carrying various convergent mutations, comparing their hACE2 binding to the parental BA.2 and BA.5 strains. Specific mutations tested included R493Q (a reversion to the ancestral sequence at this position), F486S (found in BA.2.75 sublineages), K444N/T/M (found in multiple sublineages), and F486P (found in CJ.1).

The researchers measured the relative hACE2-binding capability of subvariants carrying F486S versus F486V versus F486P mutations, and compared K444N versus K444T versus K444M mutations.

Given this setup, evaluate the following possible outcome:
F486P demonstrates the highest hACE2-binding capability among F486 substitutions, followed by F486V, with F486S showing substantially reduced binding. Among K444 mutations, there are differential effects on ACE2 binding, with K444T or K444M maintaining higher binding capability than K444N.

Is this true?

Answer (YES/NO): NO